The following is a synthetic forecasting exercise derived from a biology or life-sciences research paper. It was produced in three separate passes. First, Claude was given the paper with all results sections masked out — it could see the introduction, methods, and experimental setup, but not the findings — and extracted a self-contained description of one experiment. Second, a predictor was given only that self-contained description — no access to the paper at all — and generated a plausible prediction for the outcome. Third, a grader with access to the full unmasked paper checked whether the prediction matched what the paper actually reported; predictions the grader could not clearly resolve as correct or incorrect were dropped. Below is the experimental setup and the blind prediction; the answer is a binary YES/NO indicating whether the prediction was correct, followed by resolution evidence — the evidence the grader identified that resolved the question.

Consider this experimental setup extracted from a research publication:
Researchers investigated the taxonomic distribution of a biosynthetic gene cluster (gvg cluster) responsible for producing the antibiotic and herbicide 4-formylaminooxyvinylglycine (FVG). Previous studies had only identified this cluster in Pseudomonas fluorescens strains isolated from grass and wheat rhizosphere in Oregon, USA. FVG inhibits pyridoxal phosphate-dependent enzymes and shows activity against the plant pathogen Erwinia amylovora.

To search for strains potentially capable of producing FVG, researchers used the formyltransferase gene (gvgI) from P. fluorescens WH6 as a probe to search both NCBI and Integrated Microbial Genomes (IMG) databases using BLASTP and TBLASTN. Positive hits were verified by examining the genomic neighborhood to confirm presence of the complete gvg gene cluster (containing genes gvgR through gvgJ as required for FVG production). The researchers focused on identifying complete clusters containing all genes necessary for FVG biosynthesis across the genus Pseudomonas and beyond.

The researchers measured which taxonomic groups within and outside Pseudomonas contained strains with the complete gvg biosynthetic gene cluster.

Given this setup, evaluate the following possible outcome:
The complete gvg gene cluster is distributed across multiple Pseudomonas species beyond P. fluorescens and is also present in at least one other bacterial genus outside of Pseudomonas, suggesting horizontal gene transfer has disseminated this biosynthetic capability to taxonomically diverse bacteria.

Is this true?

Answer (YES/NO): YES